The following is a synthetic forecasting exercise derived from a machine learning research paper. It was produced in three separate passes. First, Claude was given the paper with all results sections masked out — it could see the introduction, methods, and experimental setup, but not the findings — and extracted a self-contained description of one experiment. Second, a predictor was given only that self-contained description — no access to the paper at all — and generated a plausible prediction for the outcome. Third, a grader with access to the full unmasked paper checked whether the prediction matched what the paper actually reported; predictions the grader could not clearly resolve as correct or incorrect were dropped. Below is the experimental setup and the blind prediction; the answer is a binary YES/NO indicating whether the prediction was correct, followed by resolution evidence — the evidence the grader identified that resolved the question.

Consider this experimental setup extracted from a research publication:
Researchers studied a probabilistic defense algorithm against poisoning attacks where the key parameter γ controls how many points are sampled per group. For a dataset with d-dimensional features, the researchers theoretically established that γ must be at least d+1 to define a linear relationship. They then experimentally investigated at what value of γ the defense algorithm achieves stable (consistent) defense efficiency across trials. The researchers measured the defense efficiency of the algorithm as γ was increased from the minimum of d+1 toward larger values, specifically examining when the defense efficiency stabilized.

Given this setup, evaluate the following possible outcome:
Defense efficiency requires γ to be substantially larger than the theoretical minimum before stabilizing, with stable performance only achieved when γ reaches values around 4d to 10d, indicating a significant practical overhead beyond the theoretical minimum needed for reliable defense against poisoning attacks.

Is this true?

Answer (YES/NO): NO